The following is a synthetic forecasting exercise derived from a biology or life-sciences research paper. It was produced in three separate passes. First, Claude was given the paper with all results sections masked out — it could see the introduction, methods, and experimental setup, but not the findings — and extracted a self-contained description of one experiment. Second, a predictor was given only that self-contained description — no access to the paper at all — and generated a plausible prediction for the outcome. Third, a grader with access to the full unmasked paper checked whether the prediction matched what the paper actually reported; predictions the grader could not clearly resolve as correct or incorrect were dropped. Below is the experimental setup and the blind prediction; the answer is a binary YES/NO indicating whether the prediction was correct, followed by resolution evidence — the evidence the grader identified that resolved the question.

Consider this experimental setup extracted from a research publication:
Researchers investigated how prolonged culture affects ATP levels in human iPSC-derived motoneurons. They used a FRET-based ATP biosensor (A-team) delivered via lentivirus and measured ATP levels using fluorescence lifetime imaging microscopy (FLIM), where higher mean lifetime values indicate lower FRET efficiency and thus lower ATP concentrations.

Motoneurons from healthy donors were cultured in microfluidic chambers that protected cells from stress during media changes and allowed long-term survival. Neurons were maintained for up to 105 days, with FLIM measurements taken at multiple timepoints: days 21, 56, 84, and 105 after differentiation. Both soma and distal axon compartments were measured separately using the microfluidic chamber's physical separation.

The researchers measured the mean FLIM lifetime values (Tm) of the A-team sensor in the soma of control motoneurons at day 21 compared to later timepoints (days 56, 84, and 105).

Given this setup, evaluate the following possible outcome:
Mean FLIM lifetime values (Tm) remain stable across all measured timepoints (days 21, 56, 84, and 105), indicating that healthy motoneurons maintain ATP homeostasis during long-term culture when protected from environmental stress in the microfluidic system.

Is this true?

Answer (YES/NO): NO